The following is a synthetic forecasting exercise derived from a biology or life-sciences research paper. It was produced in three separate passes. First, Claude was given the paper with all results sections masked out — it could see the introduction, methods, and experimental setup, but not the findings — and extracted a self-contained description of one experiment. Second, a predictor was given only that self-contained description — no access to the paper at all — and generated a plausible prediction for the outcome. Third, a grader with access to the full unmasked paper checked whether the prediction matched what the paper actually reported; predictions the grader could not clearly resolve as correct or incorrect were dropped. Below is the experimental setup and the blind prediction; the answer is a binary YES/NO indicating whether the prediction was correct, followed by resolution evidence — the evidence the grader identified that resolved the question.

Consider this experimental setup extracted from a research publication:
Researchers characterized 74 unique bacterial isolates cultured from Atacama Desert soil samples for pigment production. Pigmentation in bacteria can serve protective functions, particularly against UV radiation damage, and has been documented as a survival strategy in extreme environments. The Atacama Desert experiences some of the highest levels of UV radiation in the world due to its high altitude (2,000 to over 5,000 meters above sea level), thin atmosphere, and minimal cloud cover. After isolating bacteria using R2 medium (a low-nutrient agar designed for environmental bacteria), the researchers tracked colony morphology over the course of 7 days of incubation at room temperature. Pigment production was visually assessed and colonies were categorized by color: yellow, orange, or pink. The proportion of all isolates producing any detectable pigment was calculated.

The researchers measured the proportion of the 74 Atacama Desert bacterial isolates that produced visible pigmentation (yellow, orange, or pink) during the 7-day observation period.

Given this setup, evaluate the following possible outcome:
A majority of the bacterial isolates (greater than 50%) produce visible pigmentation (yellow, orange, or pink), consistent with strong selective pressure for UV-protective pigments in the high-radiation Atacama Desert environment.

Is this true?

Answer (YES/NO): NO